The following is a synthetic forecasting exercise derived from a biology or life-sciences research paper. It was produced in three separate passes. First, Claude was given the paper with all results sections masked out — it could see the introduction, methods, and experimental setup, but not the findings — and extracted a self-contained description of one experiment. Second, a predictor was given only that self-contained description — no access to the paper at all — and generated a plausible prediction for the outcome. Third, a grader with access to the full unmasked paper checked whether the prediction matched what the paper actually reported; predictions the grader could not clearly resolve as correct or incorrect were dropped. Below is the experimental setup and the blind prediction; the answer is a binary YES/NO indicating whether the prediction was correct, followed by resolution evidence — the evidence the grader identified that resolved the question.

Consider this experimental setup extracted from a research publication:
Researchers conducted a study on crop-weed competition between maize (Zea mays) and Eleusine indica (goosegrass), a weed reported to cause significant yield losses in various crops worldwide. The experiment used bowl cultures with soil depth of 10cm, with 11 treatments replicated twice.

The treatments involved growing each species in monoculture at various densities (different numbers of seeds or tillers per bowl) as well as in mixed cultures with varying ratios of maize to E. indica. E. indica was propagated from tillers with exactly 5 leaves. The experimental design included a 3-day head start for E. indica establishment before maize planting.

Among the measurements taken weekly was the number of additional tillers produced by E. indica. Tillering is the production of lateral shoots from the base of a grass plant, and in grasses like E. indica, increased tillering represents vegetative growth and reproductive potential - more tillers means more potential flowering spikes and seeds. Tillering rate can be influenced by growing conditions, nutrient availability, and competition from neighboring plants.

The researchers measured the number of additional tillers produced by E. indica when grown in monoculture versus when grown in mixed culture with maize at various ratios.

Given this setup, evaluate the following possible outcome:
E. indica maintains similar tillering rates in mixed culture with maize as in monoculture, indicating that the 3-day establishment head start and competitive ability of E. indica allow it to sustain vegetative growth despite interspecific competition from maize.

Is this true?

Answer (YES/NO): NO